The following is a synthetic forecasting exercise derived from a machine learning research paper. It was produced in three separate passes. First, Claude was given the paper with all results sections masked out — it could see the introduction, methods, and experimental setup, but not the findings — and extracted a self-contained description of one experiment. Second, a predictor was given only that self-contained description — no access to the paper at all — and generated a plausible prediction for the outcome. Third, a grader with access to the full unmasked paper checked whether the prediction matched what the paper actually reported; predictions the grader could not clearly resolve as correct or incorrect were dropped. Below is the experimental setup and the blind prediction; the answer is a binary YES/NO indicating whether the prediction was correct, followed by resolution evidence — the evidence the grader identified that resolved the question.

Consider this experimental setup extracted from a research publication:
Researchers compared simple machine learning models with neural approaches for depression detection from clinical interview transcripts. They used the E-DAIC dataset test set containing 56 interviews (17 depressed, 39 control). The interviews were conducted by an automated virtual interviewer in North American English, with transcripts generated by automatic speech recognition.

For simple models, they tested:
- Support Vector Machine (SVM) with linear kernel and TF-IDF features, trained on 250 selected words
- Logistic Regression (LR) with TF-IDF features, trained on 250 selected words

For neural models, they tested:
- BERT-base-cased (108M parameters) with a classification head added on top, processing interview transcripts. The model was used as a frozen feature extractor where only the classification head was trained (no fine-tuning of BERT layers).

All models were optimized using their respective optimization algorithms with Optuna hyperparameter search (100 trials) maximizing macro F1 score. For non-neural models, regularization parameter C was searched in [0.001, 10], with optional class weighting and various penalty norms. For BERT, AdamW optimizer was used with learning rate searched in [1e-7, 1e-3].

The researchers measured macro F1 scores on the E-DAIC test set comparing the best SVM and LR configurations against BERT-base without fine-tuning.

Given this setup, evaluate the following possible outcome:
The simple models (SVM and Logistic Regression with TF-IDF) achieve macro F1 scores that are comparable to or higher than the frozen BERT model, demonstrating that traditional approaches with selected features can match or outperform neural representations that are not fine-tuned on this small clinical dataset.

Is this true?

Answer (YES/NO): YES